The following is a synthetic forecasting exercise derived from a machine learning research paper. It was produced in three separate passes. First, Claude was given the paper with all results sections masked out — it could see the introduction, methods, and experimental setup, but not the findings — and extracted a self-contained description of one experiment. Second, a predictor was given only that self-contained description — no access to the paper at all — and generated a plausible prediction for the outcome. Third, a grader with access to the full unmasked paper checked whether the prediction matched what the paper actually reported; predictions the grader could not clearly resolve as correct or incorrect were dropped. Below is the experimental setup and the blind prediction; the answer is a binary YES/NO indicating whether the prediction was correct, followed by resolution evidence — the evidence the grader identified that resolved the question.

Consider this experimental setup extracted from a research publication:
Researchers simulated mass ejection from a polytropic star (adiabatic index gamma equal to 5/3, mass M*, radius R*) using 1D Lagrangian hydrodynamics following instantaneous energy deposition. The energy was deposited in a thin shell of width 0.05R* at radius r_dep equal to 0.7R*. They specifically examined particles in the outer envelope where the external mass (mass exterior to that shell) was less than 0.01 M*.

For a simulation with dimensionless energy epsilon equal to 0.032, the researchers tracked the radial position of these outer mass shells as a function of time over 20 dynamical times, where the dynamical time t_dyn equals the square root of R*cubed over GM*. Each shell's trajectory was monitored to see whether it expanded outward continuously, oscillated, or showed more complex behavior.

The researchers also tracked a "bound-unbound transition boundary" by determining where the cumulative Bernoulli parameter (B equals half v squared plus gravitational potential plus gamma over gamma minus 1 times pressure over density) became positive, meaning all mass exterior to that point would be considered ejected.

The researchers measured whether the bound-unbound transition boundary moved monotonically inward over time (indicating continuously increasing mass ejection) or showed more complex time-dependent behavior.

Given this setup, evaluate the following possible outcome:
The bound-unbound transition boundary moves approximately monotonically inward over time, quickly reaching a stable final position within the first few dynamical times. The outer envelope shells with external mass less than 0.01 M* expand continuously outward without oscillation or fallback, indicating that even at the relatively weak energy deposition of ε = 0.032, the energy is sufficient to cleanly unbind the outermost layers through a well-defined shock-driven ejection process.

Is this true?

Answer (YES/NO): NO